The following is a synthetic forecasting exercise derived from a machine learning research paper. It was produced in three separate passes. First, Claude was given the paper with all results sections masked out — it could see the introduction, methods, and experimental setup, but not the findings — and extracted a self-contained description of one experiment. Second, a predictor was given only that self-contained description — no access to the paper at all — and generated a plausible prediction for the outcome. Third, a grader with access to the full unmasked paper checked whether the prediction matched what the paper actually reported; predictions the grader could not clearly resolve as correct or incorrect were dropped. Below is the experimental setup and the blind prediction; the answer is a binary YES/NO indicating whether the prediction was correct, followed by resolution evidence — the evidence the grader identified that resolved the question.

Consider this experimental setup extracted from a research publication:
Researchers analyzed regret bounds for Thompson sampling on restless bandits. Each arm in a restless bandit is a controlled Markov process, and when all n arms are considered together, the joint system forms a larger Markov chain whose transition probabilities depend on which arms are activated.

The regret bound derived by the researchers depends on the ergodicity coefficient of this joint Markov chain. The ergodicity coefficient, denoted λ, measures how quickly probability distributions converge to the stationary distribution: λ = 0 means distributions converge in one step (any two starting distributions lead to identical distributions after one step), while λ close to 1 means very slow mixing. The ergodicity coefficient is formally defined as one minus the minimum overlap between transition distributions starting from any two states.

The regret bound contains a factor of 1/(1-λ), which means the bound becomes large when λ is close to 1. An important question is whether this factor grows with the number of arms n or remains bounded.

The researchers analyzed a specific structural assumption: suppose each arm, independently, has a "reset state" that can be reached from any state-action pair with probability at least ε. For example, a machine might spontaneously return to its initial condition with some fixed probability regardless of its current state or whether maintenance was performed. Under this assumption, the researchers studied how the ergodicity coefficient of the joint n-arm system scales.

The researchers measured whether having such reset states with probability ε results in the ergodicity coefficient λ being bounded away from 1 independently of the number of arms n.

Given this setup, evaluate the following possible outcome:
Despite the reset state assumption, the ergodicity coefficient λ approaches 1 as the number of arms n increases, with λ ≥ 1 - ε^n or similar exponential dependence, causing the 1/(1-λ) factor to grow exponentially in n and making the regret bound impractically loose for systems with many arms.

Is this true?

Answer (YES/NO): NO